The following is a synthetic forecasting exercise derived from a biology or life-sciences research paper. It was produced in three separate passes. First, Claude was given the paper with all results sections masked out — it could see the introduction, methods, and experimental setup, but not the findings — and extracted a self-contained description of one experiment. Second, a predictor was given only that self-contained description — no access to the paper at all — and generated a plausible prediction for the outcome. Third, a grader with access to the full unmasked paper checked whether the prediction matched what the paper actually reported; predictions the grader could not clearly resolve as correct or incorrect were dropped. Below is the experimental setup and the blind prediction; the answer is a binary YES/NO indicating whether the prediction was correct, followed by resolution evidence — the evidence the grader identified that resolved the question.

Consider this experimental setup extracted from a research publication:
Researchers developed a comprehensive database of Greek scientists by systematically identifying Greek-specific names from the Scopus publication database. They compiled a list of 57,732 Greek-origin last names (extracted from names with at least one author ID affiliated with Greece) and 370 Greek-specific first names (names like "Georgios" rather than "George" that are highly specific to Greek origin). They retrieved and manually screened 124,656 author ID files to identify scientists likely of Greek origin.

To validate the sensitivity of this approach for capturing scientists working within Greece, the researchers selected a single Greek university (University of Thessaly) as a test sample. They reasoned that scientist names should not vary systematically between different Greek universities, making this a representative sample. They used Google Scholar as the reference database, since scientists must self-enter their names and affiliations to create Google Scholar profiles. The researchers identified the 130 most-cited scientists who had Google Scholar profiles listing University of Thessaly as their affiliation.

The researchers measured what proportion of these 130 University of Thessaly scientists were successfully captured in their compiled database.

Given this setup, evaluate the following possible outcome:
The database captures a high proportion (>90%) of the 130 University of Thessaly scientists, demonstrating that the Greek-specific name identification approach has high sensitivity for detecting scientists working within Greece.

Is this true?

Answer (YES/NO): YES